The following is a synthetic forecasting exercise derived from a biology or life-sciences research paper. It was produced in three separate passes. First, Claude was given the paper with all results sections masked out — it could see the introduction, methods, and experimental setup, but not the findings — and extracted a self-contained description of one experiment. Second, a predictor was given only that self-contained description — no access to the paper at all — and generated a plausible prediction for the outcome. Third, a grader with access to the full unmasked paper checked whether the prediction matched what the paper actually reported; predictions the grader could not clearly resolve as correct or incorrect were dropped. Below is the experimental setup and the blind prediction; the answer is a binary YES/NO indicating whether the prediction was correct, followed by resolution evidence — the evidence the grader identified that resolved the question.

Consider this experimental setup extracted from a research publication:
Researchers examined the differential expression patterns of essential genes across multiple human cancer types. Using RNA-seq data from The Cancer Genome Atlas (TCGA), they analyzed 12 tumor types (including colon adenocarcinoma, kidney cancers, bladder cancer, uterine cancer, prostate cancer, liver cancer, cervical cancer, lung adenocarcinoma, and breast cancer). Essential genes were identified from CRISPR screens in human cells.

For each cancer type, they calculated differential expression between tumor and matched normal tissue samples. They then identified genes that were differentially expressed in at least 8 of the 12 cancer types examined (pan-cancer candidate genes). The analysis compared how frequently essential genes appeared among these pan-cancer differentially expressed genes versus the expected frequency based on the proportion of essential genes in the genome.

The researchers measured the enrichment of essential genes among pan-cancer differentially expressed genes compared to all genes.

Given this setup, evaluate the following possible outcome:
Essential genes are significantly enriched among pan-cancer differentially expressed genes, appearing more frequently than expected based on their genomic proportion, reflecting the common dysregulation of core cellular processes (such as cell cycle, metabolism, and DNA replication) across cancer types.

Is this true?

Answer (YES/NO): YES